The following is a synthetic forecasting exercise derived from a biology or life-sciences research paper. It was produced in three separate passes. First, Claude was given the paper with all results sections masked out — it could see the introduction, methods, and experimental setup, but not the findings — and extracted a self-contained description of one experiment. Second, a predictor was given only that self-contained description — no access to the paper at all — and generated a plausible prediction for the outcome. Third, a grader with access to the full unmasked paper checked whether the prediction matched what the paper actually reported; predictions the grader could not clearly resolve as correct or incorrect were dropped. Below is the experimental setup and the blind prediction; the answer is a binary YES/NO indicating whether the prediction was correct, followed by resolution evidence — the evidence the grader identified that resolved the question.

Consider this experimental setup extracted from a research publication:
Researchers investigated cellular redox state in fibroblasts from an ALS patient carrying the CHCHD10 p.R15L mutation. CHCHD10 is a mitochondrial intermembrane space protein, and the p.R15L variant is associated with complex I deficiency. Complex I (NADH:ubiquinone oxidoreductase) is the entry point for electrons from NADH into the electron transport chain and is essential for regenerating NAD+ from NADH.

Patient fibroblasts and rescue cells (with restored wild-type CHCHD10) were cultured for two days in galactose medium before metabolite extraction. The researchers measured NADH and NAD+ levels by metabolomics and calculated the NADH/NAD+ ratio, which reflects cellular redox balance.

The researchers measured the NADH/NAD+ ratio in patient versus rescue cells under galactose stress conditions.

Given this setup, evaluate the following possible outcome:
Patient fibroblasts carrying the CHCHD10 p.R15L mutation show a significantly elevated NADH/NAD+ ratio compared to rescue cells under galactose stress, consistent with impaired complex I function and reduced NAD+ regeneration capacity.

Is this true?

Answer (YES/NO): YES